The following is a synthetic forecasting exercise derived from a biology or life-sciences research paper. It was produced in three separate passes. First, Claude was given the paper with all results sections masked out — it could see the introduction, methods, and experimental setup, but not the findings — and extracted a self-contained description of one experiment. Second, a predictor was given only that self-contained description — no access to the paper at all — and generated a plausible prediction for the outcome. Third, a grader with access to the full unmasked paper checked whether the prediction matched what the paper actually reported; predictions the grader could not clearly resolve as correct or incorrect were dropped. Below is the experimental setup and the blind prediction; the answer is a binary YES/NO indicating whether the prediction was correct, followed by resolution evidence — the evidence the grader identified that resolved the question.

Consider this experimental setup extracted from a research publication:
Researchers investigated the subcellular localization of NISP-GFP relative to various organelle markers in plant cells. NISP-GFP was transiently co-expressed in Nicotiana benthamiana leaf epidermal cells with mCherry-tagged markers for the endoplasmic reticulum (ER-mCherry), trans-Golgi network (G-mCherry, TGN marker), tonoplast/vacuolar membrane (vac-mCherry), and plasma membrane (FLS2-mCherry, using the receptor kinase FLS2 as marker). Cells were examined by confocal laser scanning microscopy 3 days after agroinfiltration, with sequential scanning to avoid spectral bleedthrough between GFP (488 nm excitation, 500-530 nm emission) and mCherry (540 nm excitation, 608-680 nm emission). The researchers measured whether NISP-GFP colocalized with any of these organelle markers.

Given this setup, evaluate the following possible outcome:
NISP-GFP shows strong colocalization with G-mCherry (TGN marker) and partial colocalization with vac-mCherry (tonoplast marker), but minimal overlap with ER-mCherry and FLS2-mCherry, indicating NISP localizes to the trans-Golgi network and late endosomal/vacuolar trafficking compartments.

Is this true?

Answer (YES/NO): NO